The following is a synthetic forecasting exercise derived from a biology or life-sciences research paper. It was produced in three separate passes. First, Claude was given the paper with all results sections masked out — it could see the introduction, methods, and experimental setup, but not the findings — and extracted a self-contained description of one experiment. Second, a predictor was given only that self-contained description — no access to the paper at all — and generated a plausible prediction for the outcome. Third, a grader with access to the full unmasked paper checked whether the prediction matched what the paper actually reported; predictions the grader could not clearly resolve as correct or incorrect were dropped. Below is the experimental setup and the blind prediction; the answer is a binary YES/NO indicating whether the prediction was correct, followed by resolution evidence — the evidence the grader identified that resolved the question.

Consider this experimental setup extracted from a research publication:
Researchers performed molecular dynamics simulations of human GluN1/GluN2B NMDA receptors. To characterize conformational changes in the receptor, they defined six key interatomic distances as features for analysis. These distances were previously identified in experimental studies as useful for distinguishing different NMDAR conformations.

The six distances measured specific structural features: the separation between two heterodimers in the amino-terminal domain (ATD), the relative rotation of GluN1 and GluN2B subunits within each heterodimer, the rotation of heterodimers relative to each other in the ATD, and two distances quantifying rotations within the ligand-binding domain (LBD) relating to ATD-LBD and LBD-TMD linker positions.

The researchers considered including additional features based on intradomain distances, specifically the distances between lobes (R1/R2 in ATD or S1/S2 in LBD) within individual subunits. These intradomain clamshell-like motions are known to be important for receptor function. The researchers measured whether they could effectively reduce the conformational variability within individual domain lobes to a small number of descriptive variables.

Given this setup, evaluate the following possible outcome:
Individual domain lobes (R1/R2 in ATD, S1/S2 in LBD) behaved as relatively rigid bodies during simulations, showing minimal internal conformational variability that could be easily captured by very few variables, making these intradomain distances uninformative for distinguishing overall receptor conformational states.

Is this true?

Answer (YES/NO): NO